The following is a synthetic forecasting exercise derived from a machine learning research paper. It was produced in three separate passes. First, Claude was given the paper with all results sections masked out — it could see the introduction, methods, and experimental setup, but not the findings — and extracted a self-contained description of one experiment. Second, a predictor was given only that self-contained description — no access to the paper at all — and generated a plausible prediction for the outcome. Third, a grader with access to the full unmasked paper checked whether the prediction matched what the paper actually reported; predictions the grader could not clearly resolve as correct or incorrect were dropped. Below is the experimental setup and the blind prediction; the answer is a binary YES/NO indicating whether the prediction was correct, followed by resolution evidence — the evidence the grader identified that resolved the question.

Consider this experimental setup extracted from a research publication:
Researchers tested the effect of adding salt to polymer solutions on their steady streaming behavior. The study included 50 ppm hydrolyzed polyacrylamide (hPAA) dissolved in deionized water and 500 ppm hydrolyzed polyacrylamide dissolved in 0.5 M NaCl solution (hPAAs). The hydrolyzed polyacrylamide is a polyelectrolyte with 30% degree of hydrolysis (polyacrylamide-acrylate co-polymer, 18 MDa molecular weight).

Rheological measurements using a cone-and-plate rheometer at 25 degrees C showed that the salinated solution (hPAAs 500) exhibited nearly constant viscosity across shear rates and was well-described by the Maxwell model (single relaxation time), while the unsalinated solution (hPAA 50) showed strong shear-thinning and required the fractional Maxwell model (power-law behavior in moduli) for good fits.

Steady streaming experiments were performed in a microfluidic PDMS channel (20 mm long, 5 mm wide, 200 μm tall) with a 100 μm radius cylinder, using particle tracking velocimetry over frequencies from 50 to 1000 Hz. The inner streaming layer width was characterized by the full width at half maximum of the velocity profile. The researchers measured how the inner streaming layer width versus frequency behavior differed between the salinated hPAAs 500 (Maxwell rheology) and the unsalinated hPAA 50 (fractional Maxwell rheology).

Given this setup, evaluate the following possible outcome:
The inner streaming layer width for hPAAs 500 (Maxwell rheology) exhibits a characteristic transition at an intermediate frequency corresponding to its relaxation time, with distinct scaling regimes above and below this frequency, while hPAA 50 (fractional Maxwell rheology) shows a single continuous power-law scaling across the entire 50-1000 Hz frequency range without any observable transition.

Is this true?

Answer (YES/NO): NO